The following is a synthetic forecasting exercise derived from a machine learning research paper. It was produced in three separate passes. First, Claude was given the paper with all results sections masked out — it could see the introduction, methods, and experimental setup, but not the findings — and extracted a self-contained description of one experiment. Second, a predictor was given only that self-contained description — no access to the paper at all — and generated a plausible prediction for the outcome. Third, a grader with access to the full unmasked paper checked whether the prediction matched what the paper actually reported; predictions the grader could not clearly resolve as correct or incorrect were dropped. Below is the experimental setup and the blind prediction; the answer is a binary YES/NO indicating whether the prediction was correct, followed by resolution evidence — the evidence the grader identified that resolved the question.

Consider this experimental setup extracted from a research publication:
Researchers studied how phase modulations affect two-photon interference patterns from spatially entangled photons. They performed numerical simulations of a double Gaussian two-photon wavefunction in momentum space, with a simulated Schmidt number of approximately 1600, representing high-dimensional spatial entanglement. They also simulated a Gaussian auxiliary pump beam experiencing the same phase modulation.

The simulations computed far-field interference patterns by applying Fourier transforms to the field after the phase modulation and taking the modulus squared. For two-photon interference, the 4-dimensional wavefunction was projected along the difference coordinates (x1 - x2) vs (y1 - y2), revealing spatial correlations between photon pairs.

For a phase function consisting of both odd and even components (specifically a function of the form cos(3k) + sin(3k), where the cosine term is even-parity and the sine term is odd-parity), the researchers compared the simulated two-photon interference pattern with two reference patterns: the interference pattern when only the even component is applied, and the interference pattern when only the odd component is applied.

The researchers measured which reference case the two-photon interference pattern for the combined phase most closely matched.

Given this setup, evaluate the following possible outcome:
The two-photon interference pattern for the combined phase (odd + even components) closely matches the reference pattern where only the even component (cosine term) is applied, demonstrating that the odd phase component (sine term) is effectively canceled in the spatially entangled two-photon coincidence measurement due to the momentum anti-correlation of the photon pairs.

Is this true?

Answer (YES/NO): YES